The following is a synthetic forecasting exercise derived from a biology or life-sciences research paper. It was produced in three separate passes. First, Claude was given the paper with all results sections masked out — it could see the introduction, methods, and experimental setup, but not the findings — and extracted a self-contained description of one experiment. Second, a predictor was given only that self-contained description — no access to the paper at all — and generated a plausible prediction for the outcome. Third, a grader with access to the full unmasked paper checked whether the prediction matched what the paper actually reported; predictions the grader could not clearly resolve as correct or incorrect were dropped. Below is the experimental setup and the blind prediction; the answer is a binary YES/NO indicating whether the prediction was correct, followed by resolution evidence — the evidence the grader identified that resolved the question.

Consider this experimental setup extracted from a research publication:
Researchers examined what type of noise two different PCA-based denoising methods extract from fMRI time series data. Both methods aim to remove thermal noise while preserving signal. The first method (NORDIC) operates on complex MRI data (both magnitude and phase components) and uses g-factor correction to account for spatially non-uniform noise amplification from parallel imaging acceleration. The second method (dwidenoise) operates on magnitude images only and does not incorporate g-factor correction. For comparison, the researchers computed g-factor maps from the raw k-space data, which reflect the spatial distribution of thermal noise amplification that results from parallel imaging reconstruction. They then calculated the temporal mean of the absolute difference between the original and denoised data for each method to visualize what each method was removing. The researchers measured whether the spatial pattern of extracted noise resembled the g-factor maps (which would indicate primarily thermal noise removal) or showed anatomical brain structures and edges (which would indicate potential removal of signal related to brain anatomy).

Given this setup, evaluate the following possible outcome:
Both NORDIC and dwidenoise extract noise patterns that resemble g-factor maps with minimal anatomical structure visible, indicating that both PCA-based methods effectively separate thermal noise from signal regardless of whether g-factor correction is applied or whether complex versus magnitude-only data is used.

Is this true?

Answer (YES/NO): NO